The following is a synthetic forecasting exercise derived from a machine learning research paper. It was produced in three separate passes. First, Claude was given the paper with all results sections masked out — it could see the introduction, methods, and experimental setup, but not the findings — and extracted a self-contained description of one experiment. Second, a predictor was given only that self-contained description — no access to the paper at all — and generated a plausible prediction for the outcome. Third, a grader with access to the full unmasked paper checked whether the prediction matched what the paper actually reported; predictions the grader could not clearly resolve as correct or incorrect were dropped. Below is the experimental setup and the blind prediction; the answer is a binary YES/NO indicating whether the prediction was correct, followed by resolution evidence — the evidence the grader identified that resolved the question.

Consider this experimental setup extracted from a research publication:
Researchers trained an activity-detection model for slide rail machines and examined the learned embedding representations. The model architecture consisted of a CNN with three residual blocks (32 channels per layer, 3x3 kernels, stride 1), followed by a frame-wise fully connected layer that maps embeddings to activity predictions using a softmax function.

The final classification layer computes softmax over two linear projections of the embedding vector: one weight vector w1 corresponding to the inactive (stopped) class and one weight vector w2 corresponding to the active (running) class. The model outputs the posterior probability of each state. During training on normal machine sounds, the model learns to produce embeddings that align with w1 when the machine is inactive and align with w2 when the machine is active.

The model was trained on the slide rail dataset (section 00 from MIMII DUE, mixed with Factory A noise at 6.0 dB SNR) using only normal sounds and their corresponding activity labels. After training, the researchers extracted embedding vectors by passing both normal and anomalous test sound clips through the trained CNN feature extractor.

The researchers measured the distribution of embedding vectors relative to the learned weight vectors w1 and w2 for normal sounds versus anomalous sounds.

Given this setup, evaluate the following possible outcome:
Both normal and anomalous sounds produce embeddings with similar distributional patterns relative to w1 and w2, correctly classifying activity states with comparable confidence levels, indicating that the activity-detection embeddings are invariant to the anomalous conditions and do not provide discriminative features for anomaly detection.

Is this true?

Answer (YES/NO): NO